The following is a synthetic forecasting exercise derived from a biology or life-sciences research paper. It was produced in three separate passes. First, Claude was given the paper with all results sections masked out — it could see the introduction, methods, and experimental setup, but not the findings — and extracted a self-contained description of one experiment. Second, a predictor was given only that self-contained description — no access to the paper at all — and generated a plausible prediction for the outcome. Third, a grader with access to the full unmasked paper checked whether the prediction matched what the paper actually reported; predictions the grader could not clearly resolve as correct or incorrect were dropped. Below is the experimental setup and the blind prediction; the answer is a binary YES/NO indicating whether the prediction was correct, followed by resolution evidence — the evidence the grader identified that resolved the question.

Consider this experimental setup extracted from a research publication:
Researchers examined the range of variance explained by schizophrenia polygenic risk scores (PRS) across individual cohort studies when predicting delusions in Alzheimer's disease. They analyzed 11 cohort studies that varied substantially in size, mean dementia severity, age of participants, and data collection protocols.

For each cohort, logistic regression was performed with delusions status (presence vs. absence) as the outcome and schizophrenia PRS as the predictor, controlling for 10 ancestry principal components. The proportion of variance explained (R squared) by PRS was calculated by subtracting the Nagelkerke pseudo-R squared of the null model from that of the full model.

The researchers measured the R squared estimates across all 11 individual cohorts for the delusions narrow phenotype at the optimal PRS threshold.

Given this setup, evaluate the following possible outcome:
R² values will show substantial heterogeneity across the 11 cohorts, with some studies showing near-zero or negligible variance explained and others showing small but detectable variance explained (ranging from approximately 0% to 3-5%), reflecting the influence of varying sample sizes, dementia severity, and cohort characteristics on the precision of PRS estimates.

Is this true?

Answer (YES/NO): YES